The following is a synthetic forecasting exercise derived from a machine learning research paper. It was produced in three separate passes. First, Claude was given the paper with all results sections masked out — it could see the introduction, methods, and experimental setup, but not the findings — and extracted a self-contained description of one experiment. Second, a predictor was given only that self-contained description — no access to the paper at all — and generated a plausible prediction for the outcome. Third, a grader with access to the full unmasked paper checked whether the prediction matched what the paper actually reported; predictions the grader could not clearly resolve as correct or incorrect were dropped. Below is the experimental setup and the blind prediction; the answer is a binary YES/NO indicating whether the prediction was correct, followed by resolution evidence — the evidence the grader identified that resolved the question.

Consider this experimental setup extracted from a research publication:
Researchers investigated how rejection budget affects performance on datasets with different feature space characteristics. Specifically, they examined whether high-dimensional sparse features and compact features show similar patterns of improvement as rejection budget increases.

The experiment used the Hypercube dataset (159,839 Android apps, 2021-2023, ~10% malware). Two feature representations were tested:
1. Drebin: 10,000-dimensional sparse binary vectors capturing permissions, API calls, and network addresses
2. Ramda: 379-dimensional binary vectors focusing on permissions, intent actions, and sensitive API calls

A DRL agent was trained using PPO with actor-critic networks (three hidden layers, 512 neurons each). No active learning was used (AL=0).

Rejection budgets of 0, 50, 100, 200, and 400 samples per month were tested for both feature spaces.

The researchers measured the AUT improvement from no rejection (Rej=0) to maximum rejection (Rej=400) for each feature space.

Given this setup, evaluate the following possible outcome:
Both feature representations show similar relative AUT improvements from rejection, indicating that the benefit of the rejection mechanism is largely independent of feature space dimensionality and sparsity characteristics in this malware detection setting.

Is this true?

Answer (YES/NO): NO